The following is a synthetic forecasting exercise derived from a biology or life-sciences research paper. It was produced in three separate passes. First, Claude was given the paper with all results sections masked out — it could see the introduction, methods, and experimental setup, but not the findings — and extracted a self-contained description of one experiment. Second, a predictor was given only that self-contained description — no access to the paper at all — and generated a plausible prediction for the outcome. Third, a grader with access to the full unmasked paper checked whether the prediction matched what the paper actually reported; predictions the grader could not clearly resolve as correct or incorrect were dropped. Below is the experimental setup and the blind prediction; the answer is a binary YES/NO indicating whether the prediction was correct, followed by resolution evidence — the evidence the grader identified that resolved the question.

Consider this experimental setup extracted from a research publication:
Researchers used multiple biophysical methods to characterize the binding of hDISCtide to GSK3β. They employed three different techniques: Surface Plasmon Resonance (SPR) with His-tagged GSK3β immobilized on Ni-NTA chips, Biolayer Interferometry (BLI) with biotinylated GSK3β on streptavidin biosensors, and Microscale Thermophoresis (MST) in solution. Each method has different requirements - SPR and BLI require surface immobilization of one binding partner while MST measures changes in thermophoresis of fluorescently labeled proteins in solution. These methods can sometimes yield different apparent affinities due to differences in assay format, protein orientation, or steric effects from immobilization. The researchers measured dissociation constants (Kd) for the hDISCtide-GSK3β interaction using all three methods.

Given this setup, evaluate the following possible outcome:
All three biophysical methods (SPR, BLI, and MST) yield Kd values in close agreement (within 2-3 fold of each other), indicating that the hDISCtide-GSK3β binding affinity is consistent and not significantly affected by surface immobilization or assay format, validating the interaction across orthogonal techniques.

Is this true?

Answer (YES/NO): NO